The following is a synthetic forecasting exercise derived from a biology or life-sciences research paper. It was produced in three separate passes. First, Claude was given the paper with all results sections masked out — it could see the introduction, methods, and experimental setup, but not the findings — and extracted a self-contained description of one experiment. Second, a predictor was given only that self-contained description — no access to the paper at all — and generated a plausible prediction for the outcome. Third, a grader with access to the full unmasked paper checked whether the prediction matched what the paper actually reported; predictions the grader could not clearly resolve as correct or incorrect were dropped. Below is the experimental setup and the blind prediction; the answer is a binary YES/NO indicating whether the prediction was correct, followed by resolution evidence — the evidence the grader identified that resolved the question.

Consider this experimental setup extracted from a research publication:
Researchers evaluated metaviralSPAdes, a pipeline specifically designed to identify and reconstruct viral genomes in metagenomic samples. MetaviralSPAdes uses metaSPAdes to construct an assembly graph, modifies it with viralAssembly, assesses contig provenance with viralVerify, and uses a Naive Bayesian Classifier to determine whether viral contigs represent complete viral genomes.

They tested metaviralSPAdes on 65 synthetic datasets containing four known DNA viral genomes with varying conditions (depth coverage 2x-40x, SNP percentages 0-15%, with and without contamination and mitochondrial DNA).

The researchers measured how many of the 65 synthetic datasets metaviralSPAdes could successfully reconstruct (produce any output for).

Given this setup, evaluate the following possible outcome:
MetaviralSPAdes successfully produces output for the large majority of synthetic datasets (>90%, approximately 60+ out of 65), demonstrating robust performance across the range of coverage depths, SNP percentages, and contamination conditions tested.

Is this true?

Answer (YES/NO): NO